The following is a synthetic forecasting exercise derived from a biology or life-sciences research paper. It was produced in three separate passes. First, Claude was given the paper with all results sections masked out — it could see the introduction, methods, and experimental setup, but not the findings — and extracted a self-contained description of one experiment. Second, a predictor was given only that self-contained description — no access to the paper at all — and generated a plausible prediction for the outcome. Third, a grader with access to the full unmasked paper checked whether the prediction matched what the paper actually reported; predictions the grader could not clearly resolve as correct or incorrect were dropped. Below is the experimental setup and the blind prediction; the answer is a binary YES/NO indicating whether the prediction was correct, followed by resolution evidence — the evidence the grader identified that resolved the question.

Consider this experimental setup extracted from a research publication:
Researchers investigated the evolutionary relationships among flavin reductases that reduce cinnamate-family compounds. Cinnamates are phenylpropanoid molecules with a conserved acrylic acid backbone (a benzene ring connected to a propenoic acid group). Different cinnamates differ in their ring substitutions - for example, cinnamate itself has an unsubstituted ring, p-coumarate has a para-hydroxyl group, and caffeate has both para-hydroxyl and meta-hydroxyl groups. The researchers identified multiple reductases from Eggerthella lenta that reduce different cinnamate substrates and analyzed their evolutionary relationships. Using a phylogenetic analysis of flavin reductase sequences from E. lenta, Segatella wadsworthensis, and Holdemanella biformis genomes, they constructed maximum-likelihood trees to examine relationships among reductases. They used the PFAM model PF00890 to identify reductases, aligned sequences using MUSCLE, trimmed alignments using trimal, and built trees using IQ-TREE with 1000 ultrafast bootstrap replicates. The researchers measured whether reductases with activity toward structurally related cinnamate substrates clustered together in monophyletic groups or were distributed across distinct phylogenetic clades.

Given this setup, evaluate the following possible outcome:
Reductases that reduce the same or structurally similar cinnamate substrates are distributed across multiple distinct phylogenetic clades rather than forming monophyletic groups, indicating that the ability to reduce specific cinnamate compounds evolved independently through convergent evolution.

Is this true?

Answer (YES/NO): YES